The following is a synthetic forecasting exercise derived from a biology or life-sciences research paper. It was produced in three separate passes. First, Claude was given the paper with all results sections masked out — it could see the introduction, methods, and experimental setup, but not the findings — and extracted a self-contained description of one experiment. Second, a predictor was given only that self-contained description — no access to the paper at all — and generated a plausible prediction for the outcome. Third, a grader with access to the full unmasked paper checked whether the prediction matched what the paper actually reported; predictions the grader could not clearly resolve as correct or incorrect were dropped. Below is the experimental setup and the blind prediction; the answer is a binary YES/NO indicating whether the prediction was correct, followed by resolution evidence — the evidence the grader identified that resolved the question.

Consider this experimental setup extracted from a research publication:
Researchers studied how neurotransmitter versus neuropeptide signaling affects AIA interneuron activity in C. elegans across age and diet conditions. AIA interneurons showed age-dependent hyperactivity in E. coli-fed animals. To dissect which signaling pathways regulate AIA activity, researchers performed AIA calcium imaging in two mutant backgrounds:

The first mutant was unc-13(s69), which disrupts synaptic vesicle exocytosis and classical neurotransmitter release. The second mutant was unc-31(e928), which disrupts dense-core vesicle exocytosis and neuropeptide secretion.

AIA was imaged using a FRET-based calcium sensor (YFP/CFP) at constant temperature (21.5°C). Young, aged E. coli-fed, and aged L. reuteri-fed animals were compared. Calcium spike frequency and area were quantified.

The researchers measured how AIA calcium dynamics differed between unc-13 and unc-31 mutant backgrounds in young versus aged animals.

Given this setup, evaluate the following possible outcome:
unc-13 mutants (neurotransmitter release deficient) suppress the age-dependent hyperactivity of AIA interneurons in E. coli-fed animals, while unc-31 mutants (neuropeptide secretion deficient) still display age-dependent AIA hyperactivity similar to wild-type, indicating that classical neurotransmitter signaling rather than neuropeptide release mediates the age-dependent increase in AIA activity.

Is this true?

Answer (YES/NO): NO